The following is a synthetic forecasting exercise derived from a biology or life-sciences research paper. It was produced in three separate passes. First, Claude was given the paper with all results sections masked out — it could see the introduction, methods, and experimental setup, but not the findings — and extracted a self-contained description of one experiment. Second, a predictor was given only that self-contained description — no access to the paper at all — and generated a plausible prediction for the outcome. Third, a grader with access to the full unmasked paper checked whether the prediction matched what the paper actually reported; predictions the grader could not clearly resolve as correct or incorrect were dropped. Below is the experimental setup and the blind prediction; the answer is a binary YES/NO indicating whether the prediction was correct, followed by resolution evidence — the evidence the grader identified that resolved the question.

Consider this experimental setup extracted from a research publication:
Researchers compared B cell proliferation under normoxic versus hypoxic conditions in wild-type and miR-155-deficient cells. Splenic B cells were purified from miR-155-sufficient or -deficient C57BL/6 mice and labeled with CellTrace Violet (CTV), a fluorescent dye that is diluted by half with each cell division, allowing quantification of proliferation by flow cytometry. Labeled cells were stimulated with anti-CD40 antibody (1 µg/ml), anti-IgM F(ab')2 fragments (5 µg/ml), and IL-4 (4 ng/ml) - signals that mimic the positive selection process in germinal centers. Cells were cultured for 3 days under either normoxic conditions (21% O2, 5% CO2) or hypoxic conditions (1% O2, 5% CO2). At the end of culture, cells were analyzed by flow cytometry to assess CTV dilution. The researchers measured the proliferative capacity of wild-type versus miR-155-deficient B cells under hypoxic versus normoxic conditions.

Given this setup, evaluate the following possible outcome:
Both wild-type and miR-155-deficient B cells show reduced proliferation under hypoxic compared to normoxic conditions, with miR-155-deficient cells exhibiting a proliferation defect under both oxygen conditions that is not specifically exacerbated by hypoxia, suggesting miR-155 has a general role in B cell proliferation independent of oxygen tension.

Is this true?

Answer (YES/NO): NO